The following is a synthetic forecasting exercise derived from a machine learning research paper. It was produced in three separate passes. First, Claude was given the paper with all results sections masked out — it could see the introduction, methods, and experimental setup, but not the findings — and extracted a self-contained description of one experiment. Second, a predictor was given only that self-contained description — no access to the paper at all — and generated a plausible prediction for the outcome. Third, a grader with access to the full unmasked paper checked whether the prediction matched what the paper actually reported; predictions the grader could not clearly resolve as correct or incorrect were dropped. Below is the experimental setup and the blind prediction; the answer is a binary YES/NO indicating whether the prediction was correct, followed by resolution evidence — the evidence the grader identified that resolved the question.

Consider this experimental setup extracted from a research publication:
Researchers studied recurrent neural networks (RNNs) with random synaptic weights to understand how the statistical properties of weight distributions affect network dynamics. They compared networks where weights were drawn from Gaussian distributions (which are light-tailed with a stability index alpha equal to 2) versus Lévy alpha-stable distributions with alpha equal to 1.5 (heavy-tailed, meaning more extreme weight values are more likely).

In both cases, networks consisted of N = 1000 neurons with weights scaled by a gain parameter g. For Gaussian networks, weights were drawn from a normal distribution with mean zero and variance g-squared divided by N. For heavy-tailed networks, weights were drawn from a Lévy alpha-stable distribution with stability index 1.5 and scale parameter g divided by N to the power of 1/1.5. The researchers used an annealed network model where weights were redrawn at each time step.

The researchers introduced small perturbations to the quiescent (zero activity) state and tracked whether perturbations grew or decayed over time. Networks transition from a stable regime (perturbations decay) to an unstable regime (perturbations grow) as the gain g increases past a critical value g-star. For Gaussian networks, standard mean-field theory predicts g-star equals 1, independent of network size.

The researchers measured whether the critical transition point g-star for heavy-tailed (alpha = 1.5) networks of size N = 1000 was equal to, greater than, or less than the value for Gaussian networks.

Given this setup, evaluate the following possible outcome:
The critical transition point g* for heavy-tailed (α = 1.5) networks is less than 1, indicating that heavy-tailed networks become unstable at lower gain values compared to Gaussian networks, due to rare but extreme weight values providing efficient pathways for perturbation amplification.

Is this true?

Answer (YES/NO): YES